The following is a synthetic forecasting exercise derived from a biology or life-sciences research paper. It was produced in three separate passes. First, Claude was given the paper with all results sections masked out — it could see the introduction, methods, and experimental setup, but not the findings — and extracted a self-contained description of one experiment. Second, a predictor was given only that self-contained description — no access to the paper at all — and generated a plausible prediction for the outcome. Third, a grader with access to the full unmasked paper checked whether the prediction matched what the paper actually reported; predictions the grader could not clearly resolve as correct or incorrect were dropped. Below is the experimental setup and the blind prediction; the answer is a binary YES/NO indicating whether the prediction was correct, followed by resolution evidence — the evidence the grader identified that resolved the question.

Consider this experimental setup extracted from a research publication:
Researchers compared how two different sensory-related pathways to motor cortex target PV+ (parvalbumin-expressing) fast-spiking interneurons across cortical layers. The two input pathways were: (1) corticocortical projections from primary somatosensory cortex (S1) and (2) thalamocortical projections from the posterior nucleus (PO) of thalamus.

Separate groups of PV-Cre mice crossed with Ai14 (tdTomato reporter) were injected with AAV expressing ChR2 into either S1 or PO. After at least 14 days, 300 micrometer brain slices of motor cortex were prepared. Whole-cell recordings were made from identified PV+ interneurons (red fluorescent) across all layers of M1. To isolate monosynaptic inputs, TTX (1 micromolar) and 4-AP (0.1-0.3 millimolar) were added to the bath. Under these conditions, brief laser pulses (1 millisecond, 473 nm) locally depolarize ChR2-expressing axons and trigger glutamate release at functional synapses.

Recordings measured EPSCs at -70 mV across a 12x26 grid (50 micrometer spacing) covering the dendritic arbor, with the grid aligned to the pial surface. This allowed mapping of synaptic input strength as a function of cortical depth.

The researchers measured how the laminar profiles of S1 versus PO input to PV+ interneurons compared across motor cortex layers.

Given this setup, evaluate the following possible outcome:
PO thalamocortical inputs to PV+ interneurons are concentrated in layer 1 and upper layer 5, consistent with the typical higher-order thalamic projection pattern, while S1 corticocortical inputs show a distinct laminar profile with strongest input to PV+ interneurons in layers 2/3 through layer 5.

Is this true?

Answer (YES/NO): NO